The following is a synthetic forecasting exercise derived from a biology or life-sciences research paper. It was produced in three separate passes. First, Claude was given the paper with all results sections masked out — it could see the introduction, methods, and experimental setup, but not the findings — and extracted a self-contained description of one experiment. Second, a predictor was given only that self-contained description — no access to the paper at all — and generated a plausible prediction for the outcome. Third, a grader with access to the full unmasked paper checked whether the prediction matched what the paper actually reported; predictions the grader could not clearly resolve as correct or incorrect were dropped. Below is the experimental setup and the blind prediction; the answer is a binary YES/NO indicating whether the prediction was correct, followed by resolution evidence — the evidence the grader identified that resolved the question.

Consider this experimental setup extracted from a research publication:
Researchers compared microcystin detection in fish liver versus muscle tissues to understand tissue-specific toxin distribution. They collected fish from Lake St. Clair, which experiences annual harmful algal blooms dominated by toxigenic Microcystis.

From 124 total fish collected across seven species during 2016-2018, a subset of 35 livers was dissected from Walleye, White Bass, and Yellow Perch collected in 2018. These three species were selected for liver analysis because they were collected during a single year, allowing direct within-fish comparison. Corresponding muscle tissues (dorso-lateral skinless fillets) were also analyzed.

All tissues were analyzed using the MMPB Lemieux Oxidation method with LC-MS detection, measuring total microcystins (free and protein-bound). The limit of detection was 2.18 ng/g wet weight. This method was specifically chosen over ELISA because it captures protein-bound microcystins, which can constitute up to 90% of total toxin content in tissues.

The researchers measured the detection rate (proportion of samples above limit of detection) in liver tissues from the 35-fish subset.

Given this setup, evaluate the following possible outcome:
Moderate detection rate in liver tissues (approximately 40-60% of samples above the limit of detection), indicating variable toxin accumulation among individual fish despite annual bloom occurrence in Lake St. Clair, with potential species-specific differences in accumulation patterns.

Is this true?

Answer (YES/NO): NO